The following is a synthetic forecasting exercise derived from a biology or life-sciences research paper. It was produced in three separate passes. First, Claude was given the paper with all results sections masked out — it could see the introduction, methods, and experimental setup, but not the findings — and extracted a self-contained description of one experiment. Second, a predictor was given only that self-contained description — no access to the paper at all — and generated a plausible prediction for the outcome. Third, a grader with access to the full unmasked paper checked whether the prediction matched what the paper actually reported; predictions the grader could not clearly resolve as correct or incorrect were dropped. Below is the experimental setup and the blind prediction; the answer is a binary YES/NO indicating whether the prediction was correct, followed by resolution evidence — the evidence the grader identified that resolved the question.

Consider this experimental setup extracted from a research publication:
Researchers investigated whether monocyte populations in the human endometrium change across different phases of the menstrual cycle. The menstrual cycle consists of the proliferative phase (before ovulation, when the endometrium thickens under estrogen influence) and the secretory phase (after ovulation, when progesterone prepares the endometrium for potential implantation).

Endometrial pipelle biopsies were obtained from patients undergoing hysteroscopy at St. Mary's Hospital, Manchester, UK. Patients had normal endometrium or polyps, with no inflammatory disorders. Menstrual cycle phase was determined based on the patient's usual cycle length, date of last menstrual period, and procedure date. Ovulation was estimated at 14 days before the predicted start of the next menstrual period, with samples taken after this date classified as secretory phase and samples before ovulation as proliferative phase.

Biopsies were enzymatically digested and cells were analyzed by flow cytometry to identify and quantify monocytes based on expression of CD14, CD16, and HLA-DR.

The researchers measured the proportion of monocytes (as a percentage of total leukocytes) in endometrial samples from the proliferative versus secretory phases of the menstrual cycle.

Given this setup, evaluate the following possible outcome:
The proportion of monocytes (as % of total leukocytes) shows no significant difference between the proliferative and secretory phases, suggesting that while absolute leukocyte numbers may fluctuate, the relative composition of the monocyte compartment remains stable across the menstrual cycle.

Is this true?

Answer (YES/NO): NO